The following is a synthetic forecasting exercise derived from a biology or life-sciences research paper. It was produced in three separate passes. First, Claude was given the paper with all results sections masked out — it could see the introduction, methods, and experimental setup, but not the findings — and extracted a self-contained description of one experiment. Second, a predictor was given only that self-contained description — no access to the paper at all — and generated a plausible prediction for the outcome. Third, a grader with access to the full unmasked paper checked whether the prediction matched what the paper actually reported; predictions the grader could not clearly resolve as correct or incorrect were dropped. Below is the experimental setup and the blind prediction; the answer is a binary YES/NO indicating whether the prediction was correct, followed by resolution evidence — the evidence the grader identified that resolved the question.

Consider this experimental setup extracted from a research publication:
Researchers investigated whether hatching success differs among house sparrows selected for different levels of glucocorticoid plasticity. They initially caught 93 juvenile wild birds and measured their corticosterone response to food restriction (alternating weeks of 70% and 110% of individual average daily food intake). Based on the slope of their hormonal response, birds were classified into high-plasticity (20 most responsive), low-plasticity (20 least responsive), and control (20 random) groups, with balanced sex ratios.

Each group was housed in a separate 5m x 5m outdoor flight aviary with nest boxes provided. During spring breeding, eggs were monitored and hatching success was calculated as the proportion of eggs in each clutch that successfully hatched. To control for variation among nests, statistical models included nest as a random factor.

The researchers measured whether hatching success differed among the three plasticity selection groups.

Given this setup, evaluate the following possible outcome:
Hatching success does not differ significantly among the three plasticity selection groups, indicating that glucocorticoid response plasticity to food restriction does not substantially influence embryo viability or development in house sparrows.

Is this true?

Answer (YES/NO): YES